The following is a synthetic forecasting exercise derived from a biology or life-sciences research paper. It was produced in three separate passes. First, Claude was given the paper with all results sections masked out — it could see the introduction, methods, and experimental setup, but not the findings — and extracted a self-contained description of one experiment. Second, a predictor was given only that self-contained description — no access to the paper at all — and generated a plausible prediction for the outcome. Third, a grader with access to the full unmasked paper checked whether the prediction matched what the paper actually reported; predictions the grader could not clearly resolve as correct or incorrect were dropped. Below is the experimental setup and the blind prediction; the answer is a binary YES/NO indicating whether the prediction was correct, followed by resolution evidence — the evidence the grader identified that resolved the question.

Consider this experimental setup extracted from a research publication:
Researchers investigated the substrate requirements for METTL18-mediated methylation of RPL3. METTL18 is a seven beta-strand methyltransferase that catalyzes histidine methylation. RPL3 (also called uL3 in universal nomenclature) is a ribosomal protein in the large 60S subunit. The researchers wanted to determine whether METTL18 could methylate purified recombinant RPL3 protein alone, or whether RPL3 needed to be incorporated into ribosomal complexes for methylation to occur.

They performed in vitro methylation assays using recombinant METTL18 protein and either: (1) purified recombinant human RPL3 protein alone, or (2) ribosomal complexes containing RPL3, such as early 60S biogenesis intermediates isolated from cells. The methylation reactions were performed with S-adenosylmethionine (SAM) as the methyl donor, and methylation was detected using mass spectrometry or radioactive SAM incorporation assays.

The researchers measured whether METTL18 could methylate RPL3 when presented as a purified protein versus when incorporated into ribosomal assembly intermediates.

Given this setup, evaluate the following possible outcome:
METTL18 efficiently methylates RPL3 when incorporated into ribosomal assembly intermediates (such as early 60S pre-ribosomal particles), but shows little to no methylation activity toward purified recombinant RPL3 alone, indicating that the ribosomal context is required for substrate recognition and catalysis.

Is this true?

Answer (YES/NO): YES